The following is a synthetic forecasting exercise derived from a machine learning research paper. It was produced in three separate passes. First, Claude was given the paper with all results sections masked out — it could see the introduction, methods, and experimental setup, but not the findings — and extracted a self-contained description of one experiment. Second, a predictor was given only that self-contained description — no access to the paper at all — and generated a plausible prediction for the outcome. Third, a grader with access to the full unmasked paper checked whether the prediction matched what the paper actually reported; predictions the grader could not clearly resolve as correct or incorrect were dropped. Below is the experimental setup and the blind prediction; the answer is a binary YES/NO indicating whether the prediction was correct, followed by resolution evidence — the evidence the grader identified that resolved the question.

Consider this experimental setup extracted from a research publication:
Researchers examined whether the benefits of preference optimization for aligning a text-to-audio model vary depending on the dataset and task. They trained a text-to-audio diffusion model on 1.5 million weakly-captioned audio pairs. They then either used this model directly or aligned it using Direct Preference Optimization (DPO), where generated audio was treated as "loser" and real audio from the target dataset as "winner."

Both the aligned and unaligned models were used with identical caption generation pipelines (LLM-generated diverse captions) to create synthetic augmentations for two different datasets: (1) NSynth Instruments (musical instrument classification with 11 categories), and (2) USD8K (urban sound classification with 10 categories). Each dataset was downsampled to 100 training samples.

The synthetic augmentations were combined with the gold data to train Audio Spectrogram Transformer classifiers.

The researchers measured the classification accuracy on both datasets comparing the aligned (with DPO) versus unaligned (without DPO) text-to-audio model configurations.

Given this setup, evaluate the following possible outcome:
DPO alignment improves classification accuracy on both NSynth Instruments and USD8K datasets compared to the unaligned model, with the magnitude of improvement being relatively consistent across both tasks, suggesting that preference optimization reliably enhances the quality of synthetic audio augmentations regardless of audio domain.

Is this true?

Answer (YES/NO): YES